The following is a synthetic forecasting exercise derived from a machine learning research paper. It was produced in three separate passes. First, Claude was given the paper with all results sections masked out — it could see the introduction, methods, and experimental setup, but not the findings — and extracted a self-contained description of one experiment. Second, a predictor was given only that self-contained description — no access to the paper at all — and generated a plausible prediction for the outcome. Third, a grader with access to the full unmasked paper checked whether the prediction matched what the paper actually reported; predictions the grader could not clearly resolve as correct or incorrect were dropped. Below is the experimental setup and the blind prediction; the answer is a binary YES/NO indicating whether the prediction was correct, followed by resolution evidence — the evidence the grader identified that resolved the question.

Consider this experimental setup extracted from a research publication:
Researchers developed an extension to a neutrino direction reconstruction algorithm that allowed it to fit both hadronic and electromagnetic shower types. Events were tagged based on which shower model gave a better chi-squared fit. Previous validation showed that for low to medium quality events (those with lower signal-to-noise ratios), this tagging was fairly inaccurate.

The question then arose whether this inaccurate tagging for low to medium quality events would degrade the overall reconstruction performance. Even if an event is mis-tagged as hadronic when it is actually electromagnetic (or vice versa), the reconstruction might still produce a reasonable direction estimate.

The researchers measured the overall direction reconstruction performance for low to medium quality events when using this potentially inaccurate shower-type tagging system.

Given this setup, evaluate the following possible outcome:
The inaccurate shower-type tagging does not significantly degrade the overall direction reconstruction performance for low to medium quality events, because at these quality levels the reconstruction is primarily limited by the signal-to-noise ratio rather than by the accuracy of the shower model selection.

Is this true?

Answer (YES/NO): YES